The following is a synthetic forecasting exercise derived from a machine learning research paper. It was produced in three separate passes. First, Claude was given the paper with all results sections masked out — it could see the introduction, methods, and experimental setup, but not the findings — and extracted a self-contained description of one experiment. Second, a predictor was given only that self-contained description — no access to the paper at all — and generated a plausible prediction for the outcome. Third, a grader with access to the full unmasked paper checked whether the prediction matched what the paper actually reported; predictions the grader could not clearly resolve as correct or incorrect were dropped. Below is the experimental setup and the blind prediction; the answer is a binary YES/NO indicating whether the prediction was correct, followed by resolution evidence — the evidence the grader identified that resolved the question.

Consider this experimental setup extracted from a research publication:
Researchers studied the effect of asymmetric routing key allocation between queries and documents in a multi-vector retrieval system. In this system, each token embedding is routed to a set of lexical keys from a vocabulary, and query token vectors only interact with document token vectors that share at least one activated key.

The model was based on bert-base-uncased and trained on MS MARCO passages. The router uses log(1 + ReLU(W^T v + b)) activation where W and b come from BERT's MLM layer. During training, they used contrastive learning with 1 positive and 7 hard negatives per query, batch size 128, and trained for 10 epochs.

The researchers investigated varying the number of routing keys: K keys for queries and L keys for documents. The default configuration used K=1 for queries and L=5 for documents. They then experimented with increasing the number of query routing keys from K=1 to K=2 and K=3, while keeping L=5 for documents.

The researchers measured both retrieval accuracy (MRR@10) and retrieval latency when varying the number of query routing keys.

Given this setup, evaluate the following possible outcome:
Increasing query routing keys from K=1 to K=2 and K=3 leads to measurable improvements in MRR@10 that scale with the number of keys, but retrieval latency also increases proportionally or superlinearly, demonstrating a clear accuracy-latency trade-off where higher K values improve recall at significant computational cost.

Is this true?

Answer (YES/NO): NO